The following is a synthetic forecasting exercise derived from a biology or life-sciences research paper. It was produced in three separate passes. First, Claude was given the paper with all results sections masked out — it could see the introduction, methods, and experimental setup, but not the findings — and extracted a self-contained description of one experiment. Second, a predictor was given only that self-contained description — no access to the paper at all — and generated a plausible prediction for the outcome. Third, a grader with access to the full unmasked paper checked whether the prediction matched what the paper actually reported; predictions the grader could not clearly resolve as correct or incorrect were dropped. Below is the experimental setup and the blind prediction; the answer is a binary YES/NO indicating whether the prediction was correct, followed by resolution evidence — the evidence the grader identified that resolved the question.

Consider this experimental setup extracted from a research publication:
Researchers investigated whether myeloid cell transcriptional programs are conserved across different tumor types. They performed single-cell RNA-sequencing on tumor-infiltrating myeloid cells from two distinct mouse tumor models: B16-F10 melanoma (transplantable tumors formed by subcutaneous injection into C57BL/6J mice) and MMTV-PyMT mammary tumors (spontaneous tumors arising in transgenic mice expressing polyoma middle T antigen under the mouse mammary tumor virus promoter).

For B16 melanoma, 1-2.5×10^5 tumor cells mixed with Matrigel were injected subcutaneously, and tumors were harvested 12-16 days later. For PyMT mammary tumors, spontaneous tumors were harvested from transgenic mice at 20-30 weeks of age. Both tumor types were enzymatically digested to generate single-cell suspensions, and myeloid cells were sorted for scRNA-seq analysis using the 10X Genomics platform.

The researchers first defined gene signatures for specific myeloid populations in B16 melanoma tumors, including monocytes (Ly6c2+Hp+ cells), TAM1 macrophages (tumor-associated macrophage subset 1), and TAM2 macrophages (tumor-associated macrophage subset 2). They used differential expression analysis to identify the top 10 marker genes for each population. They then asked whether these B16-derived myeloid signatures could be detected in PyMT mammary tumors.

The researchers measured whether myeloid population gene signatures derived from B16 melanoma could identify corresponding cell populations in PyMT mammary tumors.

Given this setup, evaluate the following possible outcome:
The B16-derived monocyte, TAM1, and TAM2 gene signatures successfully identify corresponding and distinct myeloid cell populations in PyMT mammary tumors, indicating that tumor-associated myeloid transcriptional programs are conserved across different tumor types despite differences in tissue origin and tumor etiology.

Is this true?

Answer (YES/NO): YES